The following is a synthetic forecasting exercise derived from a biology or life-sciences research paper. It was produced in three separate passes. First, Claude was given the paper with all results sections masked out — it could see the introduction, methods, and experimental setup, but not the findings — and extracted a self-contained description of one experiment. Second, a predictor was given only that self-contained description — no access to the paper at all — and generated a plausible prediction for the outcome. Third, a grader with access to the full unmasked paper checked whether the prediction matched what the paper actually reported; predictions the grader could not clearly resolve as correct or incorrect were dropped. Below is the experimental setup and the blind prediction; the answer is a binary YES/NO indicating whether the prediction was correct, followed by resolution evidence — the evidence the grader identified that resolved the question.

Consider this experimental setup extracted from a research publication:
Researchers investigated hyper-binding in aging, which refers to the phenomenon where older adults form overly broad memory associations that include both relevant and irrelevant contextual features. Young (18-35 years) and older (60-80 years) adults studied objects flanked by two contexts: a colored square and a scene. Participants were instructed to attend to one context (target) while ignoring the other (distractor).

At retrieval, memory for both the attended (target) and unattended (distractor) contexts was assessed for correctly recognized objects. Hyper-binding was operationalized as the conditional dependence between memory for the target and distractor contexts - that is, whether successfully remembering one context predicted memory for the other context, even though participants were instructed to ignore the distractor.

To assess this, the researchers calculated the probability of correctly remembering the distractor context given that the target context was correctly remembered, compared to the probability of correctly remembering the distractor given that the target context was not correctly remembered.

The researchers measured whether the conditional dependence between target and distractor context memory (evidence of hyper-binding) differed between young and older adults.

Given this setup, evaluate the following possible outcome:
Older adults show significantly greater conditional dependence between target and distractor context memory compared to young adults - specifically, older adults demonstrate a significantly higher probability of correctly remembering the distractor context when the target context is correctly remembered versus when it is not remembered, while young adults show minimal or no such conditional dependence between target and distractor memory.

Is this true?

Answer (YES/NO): NO